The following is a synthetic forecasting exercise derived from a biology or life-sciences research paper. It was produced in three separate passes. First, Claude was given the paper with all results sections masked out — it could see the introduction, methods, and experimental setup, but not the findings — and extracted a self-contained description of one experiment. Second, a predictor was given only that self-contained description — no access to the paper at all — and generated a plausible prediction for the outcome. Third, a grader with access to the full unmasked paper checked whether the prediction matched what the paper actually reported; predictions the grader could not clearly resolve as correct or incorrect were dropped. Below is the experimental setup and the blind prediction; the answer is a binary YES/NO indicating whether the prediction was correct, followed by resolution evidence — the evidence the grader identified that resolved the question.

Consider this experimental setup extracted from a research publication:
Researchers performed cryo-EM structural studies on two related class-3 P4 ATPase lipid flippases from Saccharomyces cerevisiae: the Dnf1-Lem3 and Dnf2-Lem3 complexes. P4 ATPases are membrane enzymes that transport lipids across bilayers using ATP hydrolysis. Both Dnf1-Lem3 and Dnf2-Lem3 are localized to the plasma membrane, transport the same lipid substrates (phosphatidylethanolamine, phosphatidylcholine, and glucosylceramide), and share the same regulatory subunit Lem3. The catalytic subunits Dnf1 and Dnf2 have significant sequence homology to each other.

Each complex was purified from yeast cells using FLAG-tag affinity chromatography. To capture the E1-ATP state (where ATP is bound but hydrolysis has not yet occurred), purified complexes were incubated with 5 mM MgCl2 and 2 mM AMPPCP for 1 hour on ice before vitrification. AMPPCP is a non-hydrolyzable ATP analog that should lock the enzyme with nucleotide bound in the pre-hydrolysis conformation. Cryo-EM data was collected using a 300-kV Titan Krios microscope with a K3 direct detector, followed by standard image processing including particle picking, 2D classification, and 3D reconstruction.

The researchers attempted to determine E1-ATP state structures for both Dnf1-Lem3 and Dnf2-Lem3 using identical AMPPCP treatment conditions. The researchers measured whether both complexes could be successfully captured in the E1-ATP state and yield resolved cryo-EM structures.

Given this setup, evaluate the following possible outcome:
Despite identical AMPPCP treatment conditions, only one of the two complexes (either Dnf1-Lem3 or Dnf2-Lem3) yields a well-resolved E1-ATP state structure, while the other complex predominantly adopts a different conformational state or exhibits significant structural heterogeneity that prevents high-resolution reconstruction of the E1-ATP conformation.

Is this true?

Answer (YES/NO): YES